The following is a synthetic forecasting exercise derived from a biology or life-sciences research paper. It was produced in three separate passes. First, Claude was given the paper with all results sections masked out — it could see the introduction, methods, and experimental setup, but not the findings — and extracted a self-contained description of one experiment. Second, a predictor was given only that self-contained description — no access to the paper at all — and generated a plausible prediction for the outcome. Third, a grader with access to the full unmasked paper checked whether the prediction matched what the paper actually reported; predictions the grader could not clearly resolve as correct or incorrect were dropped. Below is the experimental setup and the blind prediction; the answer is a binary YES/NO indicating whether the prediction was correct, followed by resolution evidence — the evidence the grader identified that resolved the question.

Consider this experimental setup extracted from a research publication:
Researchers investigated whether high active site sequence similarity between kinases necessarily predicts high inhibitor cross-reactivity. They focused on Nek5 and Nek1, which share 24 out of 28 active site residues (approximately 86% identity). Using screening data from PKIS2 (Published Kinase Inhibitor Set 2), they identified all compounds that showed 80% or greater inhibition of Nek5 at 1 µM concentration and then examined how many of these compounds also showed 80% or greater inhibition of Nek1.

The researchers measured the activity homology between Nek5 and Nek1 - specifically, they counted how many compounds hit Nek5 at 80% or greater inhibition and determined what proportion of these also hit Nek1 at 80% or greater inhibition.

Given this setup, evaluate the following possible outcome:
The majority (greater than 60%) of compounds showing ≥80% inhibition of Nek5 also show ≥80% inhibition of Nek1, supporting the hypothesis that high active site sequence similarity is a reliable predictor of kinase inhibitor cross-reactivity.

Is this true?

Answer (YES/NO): NO